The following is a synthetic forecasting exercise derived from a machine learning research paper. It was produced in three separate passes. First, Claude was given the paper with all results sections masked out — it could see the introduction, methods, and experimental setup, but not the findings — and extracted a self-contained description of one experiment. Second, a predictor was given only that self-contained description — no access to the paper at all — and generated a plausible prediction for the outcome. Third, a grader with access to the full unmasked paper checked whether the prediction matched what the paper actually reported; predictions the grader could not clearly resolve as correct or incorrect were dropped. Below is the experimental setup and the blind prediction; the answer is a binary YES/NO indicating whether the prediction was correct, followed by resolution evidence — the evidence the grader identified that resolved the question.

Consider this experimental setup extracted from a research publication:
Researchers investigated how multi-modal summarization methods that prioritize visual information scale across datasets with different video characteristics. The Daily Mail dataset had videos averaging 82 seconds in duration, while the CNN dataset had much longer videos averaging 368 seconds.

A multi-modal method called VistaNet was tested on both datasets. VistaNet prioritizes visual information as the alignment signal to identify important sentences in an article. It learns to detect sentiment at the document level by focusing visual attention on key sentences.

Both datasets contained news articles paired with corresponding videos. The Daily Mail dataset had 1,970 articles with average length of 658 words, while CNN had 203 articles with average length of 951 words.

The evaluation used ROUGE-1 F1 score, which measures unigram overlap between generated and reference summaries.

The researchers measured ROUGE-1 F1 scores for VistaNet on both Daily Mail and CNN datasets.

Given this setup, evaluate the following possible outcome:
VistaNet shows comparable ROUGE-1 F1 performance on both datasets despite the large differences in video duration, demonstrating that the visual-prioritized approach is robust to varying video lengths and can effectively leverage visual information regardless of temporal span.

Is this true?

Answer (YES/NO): NO